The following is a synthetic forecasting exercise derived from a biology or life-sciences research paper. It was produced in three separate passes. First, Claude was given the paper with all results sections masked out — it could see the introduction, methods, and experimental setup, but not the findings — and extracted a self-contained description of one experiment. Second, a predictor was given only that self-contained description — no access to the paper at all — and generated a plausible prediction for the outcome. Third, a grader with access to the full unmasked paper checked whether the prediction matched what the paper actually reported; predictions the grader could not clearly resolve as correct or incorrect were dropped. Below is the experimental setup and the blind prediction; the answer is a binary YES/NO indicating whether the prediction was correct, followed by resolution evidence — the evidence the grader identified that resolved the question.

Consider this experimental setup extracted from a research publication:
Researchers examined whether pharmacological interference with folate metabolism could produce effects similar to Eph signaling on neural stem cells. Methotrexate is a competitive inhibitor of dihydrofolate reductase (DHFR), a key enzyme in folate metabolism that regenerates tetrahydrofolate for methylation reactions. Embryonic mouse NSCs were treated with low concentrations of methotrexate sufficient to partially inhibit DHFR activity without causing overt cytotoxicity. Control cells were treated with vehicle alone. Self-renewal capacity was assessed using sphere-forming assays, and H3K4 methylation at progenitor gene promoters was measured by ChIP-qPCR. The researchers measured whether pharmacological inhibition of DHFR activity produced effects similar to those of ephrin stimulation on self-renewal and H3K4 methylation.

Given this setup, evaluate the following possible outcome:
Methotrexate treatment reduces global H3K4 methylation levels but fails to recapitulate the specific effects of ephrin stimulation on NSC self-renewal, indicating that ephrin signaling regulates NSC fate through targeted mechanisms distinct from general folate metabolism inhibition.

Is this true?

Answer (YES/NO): NO